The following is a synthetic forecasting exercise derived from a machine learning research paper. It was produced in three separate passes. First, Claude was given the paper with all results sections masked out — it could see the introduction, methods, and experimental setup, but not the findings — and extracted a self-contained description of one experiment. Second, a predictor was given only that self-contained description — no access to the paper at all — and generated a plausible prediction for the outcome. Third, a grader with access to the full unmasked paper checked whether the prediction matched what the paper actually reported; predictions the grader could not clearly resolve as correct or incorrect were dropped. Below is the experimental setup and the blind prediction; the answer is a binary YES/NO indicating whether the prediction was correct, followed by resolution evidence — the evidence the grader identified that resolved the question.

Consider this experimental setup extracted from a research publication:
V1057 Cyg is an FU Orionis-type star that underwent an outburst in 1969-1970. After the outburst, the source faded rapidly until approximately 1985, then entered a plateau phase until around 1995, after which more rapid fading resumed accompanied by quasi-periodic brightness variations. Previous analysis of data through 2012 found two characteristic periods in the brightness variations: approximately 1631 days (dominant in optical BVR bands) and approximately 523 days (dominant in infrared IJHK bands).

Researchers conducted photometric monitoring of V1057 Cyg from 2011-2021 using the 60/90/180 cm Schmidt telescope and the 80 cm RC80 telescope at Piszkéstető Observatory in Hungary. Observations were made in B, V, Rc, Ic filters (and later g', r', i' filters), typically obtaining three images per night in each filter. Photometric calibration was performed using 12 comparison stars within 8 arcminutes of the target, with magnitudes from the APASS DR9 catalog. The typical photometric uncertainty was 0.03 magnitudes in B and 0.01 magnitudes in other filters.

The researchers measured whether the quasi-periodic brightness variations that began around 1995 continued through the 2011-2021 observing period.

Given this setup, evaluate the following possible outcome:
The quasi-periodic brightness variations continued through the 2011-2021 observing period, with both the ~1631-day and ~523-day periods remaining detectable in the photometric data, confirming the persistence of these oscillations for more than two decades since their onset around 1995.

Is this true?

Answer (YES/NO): YES